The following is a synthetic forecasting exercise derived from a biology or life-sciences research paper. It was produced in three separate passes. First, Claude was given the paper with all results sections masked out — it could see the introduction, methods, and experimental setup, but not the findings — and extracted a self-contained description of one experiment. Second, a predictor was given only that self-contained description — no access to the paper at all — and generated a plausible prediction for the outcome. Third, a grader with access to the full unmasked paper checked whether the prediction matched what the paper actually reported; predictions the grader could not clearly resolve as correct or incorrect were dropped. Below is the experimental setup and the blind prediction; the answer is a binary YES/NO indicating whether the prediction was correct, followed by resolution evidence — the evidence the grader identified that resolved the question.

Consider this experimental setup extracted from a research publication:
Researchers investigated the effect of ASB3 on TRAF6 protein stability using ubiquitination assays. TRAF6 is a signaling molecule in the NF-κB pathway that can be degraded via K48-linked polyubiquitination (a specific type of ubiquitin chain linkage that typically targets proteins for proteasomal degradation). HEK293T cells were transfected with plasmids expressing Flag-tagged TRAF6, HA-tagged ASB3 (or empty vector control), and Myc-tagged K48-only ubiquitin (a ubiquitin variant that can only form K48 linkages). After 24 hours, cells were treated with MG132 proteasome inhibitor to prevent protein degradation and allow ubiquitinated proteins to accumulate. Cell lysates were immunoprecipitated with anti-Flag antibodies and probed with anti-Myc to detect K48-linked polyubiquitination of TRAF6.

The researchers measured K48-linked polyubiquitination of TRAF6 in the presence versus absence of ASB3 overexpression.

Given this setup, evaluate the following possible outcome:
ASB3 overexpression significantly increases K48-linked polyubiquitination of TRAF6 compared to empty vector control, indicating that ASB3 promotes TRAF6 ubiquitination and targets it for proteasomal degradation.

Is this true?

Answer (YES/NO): YES